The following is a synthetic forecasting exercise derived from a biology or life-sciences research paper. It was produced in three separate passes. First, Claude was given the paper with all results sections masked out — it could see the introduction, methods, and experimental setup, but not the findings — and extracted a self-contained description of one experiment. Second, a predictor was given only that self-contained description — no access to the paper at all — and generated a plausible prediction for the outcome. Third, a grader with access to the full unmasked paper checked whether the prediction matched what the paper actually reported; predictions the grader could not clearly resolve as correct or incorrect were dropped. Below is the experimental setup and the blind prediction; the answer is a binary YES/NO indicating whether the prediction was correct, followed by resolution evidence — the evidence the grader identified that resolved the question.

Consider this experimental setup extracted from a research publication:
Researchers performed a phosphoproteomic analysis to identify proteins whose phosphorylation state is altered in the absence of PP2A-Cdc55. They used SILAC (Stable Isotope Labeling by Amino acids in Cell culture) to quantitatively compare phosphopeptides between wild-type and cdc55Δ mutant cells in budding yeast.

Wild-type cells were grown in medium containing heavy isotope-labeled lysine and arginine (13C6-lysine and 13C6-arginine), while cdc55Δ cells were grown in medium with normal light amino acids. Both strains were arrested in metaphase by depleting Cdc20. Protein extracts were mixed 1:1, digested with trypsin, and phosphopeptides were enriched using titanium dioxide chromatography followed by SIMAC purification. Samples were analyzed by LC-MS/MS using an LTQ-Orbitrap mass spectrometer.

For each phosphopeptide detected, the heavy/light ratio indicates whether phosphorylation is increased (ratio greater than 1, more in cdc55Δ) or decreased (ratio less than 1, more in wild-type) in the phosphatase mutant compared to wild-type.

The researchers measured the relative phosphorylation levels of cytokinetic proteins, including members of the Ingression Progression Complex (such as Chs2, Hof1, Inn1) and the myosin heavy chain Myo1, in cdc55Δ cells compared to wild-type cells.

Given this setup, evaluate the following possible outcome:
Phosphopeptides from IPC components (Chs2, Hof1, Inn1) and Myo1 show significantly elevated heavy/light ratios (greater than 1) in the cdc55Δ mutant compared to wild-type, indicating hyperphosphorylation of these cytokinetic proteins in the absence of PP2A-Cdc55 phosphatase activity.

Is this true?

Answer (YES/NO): NO